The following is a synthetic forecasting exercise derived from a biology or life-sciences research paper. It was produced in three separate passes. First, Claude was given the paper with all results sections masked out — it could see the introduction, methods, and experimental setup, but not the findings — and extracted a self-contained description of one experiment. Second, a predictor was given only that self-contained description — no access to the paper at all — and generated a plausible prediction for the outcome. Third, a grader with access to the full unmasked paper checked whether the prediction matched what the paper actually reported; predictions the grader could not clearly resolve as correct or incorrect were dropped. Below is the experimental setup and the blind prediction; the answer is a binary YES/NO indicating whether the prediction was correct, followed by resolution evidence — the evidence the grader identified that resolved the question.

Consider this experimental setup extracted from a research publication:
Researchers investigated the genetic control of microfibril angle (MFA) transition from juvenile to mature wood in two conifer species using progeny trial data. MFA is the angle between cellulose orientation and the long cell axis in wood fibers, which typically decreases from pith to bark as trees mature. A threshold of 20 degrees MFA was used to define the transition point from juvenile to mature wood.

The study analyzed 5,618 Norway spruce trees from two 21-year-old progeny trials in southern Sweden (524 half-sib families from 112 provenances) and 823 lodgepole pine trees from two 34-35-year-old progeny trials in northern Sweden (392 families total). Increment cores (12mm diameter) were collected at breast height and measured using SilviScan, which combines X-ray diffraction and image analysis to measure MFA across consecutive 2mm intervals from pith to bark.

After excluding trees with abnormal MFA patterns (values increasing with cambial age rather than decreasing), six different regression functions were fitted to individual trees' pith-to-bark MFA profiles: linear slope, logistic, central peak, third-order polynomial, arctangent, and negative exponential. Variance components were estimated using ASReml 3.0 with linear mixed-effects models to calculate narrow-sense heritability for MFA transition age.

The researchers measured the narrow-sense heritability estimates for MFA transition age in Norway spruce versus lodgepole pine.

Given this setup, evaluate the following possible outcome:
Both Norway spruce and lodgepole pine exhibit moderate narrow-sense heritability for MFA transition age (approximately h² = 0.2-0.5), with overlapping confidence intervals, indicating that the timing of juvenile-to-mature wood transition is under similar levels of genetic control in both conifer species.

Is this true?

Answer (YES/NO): NO